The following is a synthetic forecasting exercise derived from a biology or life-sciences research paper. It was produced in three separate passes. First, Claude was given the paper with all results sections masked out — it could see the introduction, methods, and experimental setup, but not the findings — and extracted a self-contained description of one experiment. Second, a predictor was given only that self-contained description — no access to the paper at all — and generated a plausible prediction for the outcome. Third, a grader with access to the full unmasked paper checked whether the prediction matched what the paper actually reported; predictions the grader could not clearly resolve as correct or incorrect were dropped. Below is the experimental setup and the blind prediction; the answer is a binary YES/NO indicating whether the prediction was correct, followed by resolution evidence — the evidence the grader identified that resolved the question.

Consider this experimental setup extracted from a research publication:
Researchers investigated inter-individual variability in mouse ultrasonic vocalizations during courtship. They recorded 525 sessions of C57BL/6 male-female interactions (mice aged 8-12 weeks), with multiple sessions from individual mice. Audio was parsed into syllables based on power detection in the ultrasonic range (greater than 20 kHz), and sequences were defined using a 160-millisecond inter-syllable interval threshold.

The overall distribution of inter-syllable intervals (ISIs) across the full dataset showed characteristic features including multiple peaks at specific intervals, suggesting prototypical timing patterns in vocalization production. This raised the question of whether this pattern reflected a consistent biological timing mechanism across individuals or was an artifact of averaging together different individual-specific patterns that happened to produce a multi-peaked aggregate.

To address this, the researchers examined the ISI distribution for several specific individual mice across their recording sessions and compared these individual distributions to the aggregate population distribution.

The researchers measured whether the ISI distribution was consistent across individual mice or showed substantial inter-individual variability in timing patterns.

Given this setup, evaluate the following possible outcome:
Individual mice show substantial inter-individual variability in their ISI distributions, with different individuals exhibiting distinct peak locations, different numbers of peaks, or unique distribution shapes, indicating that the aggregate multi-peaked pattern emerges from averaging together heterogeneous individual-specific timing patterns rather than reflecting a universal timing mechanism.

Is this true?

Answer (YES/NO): YES